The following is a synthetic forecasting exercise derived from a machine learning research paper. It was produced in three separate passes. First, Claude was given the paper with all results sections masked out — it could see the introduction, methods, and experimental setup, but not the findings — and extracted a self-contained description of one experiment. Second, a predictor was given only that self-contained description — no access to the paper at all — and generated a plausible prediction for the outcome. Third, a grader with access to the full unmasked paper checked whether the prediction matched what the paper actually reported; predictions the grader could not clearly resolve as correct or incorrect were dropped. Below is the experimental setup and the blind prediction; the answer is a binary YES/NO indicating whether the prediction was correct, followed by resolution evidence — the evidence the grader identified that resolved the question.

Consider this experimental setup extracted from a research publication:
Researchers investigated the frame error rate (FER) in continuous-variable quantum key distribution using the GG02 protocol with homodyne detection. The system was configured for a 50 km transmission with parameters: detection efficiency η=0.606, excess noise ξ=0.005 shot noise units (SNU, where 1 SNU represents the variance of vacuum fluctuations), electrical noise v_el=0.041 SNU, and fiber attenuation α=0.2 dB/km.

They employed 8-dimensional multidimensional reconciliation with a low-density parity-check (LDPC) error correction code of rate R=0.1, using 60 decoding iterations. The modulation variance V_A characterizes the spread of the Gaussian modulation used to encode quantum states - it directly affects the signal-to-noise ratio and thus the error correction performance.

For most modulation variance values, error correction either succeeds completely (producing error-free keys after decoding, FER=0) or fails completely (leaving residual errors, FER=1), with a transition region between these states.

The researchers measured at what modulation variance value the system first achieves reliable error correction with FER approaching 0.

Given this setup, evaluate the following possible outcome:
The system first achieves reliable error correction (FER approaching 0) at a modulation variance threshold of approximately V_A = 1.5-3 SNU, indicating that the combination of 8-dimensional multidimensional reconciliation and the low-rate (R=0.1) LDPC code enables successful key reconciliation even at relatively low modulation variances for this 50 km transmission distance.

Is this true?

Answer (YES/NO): NO